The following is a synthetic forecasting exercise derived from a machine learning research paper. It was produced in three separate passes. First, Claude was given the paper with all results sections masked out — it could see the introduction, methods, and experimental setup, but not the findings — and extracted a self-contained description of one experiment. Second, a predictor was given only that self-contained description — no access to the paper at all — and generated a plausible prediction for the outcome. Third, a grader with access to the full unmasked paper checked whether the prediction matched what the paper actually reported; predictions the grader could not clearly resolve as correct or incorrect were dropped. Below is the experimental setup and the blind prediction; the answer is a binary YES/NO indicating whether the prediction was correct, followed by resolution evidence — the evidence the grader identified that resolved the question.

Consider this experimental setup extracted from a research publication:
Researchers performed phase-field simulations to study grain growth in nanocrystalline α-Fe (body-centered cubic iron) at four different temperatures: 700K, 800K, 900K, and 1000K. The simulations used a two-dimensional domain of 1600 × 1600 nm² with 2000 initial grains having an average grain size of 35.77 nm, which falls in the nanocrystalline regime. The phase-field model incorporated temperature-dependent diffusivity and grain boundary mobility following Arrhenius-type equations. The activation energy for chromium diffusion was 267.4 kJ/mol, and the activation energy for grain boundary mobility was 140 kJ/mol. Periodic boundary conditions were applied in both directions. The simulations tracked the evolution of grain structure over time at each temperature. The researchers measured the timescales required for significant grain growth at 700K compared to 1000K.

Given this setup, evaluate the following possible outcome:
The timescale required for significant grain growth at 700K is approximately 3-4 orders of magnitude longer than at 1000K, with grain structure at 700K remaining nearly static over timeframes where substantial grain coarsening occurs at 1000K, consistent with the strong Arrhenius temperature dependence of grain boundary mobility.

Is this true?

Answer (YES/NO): NO